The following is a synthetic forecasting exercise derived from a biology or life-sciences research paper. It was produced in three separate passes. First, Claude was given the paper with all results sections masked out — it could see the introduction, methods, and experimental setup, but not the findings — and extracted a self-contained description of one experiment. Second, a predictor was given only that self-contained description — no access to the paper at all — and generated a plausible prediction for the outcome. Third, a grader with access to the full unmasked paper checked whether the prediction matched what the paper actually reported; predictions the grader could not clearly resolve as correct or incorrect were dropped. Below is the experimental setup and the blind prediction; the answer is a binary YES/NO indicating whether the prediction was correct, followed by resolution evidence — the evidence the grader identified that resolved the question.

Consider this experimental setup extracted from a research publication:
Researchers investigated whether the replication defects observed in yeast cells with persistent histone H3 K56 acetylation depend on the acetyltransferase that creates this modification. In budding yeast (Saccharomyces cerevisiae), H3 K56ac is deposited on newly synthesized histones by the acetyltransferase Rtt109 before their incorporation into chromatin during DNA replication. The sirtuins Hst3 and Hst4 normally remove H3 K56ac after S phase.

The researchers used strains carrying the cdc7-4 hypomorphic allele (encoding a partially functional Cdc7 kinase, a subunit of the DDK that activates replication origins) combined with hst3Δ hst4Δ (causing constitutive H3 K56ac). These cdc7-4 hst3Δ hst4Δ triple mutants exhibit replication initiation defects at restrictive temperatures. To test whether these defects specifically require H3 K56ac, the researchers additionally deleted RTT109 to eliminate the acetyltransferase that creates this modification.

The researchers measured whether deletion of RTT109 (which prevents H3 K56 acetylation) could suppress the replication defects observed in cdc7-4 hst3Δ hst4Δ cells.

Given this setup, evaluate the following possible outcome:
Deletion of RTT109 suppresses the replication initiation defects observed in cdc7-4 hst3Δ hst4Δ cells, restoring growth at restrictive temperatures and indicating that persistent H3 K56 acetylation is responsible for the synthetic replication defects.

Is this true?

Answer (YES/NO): YES